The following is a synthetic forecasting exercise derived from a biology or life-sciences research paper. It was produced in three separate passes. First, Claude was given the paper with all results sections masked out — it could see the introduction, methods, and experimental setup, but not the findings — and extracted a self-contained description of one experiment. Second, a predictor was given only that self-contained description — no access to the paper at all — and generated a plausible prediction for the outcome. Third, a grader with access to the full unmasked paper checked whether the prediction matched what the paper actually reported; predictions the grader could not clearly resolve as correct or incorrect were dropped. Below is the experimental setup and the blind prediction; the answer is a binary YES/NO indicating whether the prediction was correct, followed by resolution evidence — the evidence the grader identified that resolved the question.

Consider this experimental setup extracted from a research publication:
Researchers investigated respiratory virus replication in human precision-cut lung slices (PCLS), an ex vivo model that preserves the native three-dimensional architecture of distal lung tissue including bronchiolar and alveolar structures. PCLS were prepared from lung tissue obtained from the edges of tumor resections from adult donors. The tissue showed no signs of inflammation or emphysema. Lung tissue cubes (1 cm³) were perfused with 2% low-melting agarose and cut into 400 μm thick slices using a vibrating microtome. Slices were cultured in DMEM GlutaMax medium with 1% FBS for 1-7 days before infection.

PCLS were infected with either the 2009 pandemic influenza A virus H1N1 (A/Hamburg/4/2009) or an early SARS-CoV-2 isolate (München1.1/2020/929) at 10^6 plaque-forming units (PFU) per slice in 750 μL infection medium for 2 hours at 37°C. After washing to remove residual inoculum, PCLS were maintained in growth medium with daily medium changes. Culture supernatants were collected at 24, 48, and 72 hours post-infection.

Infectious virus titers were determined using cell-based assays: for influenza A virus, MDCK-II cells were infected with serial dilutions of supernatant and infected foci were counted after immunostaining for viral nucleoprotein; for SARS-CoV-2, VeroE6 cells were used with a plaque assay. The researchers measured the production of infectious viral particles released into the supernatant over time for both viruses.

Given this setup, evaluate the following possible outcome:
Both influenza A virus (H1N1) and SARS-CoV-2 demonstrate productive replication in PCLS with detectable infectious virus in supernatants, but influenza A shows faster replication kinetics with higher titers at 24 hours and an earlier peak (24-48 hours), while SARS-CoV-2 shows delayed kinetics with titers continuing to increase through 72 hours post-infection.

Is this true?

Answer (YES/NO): NO